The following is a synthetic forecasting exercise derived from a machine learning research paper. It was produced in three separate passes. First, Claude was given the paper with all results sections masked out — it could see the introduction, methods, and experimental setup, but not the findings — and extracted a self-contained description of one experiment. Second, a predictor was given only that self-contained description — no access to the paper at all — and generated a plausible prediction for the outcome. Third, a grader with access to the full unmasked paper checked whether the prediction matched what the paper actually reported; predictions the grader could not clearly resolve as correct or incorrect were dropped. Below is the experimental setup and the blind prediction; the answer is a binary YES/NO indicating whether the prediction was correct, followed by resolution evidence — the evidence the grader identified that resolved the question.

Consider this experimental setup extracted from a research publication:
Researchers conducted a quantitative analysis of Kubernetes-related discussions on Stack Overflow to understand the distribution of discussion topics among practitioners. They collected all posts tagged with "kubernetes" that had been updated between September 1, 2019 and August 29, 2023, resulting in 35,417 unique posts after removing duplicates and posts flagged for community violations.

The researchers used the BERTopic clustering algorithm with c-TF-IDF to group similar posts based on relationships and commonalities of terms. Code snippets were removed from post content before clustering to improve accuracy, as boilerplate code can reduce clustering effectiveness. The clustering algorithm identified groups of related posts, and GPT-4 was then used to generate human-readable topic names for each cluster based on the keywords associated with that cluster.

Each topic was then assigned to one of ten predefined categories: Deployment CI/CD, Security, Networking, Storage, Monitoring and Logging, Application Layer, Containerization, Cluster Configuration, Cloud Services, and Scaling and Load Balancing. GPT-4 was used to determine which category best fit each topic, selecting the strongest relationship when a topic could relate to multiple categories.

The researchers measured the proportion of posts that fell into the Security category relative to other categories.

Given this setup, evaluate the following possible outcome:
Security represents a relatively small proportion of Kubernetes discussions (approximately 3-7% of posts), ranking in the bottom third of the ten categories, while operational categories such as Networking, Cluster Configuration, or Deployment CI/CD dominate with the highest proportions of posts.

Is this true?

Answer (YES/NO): NO